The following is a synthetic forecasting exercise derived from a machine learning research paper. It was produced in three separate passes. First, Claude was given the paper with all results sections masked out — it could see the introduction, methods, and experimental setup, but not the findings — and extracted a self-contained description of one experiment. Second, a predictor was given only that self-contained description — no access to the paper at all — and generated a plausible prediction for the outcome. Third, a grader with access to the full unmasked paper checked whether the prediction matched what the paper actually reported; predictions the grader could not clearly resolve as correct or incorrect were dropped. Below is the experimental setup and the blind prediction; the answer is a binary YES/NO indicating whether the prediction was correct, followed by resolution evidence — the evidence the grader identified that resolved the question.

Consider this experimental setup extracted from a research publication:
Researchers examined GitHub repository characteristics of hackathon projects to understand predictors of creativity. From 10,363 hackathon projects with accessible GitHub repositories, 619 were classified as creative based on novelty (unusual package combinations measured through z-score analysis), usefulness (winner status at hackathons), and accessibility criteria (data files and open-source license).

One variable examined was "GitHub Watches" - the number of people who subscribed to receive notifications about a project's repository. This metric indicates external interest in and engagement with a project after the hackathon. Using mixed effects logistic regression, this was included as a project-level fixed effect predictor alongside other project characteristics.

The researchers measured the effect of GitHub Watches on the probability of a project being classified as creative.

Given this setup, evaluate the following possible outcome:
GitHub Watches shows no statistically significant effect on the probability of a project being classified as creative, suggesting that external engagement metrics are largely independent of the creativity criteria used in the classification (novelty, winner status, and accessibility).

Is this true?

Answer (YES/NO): NO